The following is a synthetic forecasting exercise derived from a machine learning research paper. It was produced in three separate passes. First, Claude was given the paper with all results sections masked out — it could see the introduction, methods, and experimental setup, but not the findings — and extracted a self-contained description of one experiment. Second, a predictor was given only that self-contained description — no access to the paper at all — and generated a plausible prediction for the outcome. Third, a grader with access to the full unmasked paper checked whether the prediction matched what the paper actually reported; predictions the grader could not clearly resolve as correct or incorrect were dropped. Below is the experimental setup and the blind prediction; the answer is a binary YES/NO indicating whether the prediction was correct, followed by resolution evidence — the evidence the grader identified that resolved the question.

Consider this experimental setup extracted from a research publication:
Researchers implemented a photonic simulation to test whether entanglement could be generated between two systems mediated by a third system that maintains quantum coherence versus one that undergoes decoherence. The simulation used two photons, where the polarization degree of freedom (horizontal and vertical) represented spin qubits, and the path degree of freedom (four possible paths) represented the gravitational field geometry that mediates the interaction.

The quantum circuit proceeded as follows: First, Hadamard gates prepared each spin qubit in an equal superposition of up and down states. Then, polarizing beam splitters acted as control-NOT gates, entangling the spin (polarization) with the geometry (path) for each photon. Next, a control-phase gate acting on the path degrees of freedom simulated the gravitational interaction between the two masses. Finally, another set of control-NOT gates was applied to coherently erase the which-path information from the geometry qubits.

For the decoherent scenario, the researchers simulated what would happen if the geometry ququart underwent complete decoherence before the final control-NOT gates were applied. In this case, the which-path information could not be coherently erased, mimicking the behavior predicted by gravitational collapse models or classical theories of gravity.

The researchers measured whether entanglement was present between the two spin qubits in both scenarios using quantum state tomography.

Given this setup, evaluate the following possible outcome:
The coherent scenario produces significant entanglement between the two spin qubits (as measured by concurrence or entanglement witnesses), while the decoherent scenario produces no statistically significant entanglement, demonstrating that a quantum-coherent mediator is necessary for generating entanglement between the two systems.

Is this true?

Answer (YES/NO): YES